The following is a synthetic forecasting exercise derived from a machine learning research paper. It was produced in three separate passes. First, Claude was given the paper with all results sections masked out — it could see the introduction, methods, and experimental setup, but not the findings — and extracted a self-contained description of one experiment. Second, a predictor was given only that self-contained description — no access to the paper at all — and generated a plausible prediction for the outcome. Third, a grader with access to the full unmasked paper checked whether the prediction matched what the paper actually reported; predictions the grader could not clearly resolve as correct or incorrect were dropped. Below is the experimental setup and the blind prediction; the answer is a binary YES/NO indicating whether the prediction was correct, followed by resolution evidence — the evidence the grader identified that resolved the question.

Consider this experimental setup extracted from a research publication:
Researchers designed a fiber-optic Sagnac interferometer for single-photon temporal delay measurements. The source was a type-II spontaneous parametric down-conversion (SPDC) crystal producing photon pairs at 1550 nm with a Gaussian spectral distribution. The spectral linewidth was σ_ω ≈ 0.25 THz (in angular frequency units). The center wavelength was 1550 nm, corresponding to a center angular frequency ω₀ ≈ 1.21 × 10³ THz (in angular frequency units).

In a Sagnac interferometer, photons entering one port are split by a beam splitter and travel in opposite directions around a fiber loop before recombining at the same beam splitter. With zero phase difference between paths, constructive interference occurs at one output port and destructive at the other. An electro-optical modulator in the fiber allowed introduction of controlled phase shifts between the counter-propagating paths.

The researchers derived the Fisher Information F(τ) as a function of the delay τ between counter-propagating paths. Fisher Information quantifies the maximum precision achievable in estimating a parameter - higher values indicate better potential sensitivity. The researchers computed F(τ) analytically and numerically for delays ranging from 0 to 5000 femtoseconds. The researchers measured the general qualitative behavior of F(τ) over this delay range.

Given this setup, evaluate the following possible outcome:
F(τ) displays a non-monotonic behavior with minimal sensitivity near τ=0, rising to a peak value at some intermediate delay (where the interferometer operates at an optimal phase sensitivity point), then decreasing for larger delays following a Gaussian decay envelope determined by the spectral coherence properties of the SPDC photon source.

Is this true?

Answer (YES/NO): NO